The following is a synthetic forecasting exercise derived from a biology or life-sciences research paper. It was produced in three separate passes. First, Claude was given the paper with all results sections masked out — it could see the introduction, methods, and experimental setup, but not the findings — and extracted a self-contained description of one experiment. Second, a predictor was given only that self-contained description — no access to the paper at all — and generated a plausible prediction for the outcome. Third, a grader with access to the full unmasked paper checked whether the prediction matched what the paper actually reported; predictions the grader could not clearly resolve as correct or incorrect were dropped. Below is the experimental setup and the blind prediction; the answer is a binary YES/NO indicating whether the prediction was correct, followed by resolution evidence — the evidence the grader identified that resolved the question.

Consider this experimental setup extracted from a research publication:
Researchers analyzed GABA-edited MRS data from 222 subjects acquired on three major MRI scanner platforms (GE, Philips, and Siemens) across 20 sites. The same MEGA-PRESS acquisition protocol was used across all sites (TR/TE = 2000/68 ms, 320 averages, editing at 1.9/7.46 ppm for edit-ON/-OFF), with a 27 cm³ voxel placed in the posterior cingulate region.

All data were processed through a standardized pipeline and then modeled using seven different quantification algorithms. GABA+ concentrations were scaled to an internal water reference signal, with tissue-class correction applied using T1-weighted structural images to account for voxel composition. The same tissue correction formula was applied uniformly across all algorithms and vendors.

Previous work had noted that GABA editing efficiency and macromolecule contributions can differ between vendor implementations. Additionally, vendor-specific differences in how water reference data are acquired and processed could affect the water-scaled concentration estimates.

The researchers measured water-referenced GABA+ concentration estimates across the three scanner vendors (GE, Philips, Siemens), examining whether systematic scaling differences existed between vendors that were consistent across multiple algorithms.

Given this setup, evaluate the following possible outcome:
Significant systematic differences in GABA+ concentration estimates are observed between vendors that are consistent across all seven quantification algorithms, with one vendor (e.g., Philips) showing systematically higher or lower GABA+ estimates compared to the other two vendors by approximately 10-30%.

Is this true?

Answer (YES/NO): NO